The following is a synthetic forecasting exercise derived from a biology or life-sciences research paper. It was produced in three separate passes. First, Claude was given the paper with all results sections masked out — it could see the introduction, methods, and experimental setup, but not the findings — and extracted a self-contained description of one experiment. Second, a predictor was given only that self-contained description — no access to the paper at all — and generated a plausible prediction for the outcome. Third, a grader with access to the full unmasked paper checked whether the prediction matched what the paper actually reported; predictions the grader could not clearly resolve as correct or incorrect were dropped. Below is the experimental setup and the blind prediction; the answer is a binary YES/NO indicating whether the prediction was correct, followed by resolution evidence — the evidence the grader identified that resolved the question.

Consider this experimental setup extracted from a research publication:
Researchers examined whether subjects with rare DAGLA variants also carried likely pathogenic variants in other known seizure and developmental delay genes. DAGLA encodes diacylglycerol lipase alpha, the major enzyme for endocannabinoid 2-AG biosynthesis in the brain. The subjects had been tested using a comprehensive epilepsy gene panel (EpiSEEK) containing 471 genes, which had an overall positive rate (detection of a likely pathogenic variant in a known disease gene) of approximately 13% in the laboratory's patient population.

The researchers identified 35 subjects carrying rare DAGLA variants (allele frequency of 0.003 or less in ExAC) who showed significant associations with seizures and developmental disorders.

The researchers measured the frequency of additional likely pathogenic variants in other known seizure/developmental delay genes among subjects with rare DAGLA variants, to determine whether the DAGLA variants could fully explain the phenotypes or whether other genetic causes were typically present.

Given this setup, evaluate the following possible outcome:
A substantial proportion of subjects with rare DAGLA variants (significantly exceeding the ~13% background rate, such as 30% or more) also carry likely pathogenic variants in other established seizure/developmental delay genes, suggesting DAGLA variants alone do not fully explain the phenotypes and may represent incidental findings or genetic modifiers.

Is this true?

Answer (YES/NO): NO